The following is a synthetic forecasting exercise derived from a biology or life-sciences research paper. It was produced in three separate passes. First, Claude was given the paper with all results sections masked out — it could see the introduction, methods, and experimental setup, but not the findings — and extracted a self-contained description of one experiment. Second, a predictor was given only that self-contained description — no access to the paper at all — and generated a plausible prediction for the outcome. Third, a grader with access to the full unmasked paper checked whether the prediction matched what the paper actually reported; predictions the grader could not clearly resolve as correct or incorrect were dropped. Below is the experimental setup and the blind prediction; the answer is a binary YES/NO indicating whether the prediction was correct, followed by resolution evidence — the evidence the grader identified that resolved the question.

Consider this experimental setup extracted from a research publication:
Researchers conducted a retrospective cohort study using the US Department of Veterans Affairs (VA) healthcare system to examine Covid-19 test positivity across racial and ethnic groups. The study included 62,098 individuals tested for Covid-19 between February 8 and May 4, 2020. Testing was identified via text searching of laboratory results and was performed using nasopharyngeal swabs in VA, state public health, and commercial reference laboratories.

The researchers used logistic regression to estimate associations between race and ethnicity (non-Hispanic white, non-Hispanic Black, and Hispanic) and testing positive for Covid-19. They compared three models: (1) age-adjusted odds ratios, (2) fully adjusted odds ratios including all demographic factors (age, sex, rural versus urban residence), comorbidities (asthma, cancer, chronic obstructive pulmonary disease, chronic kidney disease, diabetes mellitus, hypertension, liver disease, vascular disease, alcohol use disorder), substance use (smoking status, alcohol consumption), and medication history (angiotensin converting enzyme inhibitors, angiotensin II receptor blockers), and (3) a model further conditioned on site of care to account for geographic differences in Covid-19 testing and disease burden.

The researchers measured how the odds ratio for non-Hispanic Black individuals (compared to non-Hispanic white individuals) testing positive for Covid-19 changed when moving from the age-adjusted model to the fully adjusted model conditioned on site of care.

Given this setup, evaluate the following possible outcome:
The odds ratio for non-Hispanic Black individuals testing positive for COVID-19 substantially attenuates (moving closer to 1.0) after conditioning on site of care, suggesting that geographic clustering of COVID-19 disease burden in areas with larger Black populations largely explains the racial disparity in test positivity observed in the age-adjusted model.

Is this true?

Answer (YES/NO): NO